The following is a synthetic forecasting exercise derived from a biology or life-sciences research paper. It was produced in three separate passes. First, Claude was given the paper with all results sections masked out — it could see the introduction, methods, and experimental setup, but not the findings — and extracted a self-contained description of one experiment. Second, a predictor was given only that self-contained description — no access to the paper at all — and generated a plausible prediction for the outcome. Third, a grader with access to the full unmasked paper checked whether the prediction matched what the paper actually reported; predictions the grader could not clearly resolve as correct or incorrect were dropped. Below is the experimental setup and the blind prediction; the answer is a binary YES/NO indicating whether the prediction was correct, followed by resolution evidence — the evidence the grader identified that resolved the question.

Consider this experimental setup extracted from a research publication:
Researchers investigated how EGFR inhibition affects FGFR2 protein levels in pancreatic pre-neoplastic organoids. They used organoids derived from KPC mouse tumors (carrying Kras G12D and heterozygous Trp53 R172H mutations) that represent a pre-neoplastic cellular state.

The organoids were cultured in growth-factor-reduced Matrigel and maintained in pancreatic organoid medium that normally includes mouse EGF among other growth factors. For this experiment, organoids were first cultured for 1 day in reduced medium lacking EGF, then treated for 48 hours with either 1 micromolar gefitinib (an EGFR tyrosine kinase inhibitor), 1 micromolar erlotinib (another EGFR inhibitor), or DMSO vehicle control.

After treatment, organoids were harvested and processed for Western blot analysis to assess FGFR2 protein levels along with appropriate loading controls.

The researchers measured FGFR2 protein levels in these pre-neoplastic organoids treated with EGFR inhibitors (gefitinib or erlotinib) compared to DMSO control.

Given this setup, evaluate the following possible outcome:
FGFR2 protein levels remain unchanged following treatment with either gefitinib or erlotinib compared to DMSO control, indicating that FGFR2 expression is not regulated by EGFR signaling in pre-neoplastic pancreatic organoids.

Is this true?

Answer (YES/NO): NO